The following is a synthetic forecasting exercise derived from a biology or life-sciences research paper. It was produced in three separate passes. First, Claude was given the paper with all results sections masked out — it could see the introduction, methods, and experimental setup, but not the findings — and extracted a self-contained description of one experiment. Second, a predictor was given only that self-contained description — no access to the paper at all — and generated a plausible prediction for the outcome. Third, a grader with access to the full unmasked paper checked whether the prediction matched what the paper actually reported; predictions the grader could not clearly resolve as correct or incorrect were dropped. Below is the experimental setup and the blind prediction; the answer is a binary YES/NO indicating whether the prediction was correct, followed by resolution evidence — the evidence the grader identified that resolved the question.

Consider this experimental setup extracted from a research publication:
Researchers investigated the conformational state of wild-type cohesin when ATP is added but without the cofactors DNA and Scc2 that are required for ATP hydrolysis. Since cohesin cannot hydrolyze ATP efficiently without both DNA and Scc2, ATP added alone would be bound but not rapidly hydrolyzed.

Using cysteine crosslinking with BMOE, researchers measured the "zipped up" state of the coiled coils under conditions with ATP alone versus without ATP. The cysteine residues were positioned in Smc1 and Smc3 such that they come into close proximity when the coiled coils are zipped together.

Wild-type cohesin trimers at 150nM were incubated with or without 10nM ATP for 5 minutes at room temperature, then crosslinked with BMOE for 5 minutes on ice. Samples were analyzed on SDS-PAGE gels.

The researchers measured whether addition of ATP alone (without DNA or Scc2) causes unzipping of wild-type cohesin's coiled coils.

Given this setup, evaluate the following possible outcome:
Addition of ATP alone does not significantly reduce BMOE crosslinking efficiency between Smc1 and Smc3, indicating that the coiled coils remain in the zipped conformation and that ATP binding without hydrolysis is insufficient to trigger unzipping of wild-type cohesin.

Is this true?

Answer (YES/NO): YES